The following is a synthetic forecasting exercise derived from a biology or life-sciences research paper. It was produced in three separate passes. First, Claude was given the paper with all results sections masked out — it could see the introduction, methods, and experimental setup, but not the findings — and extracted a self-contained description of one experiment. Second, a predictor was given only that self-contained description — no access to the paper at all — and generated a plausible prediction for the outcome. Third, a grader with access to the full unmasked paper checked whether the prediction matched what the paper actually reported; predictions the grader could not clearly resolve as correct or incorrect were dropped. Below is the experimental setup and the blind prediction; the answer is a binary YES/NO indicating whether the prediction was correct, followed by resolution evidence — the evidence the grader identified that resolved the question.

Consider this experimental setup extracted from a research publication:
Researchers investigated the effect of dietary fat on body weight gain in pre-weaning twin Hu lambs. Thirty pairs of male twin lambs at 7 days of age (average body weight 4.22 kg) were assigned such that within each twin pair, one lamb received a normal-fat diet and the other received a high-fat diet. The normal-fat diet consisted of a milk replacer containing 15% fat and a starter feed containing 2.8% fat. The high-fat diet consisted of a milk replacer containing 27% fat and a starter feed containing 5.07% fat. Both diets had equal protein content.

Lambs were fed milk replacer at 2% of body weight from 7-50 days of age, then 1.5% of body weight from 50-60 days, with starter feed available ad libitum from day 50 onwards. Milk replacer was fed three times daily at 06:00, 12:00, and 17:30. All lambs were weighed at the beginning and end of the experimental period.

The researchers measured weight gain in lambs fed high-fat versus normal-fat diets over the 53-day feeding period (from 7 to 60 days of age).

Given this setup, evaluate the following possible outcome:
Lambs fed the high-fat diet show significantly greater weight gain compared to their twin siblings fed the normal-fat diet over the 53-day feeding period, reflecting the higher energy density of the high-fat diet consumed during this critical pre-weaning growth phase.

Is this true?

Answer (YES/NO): NO